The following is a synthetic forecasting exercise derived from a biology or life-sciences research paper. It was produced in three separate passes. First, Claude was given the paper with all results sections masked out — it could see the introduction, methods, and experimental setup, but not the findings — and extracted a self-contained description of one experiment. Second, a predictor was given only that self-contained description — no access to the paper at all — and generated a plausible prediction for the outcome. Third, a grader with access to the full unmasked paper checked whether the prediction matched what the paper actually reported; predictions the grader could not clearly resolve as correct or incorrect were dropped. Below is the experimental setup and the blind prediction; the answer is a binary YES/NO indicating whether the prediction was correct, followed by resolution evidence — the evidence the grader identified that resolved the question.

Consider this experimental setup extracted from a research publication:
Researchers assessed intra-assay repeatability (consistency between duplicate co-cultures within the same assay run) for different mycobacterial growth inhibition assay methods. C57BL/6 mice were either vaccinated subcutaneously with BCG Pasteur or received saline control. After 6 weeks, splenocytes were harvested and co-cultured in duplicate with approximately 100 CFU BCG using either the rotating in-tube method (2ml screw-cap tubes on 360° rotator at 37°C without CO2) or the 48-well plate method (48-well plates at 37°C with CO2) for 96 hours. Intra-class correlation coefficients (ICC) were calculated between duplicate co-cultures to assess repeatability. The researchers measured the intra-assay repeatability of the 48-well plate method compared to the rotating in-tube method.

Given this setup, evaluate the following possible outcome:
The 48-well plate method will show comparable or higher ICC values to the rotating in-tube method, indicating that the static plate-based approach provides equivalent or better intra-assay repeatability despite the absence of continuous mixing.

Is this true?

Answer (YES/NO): YES